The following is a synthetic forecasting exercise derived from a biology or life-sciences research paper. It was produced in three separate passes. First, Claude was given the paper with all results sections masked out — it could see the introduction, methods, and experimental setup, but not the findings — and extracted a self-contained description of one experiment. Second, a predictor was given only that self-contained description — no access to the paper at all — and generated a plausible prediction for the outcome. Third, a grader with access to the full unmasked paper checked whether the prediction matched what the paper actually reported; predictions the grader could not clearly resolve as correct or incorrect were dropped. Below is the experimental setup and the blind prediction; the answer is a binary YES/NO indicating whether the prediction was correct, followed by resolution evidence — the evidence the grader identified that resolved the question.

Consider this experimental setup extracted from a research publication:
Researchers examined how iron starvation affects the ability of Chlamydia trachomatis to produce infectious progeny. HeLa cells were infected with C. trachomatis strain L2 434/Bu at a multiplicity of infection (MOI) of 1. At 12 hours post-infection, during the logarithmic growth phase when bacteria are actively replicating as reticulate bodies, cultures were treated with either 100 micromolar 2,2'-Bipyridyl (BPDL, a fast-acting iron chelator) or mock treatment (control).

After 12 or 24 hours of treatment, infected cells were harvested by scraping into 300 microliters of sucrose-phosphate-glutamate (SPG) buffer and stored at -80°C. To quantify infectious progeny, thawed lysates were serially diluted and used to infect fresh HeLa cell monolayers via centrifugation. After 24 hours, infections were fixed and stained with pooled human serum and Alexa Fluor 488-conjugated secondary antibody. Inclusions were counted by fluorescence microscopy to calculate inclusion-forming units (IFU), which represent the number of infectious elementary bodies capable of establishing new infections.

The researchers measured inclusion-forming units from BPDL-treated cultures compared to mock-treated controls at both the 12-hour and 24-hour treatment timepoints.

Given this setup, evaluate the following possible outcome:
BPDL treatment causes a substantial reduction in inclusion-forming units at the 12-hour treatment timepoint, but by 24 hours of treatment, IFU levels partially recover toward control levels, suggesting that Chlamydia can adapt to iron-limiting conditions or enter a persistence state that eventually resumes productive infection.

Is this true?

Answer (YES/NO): NO